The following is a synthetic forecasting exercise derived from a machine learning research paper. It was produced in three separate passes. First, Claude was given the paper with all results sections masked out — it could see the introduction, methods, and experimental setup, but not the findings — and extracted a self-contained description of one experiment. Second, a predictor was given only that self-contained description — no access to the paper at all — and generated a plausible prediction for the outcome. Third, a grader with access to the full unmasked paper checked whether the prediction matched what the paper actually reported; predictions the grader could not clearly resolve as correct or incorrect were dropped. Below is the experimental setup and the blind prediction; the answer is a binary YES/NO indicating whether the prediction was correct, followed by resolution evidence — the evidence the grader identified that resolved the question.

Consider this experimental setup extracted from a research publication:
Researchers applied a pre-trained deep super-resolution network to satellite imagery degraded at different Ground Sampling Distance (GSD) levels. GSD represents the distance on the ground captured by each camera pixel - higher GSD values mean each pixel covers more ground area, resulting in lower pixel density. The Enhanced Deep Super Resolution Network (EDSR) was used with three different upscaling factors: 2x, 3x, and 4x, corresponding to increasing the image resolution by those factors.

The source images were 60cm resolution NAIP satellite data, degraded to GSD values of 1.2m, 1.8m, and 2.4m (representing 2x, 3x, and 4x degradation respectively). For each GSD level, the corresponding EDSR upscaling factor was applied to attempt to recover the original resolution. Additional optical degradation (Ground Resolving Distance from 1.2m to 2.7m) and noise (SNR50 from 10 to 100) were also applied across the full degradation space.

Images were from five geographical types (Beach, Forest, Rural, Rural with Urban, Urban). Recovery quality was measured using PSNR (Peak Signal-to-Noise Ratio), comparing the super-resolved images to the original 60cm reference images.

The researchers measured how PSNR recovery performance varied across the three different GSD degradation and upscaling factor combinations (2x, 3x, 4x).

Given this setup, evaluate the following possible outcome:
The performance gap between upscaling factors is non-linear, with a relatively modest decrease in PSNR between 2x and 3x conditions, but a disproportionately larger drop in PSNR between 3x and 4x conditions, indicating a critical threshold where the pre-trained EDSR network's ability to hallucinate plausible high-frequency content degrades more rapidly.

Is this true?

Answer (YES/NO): NO